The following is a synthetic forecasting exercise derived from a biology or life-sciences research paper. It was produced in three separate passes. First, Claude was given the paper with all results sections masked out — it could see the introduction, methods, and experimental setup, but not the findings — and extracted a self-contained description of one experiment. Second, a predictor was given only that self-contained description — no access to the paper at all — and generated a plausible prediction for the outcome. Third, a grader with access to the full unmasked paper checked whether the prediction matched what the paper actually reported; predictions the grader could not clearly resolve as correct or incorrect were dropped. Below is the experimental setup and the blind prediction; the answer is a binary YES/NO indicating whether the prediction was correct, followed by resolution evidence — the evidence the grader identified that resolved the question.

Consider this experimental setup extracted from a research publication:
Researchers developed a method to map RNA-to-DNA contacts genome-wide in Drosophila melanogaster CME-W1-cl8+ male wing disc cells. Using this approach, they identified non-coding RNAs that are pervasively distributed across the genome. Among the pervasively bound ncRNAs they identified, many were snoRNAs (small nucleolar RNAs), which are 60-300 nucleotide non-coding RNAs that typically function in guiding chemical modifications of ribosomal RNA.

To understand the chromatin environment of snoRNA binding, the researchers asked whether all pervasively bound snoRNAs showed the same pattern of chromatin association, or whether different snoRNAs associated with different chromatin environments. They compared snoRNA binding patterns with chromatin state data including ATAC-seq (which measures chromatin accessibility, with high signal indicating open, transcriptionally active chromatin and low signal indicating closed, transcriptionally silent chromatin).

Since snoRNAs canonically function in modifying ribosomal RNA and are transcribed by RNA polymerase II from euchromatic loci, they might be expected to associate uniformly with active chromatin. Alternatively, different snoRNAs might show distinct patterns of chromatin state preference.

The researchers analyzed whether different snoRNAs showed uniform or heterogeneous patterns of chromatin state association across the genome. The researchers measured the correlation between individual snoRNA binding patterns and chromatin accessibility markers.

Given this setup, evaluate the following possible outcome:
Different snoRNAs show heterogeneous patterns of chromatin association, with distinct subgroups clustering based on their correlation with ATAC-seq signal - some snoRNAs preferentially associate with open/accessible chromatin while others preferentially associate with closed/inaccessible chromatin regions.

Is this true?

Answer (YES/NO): YES